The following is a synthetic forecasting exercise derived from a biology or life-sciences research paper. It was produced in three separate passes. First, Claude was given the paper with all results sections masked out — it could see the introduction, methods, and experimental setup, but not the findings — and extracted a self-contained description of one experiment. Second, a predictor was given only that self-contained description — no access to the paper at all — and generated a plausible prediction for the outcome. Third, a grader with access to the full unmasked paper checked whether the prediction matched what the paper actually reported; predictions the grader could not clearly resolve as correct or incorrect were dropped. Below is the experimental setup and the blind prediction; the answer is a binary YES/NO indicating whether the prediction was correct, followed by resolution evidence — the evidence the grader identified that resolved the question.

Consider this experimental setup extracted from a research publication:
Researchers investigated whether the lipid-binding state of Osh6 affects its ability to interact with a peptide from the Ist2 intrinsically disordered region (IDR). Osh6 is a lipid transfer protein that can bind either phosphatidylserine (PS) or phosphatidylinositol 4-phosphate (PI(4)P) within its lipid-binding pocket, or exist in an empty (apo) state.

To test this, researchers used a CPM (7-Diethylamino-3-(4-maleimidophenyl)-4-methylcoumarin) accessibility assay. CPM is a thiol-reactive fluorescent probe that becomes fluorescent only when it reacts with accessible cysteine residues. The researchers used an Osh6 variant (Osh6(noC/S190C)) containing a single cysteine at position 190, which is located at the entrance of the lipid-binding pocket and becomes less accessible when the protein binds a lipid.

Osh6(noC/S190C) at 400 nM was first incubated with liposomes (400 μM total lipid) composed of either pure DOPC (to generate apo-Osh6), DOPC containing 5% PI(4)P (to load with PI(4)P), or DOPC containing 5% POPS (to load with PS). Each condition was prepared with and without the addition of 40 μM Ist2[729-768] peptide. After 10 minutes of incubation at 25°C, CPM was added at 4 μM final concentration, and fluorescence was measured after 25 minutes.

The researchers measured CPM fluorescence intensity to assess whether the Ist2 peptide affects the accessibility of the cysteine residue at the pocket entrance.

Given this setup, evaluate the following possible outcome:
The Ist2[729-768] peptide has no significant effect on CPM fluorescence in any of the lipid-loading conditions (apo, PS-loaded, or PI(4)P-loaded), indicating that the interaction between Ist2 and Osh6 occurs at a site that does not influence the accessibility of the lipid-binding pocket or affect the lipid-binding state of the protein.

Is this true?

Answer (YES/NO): YES